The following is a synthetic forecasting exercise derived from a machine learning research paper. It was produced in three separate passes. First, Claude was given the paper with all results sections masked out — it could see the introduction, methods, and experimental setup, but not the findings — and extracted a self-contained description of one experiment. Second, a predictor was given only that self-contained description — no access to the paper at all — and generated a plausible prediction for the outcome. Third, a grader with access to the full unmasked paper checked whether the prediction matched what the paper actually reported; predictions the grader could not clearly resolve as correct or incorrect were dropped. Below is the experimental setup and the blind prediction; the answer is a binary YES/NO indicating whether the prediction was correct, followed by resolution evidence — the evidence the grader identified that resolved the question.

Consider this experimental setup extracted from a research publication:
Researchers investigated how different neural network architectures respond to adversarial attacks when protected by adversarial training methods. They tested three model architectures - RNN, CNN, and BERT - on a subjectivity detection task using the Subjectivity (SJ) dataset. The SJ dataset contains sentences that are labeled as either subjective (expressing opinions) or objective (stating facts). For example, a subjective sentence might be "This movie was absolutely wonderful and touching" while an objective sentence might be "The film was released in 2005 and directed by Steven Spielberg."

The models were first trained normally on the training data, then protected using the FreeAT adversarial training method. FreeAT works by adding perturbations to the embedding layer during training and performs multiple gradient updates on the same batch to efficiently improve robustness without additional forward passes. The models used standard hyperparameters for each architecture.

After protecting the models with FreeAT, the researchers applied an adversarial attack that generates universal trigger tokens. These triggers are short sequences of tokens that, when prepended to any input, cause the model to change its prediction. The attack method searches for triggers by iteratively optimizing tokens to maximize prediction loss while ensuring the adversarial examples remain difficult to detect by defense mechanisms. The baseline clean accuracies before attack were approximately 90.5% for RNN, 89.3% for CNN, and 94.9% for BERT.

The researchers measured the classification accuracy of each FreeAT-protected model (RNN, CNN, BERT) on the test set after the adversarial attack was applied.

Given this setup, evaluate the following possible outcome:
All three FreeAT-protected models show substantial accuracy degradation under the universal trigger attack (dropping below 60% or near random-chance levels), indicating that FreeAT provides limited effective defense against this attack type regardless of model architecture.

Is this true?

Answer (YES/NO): YES